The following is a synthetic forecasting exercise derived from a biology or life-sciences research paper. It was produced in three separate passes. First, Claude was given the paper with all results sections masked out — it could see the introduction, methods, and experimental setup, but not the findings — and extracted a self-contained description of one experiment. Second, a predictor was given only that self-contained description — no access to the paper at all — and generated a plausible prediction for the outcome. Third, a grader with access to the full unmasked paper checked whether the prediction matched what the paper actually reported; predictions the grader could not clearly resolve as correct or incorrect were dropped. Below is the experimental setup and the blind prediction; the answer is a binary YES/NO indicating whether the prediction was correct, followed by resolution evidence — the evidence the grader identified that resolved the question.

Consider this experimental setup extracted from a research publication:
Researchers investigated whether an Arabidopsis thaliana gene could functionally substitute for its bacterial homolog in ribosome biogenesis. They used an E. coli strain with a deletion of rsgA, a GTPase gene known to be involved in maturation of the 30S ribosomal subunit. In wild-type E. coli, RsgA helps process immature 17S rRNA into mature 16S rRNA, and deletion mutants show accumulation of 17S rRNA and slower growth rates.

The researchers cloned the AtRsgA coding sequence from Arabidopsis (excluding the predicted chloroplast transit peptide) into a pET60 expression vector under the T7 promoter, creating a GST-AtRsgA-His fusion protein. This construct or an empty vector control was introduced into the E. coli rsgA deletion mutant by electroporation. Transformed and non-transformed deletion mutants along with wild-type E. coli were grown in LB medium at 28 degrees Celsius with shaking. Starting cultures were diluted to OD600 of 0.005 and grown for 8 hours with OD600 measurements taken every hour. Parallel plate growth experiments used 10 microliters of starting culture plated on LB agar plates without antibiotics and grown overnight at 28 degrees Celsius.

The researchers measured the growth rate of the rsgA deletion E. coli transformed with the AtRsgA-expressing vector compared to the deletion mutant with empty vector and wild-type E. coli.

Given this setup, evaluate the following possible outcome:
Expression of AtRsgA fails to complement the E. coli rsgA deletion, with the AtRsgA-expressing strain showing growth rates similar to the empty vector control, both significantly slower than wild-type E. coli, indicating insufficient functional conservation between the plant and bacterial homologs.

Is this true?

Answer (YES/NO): NO